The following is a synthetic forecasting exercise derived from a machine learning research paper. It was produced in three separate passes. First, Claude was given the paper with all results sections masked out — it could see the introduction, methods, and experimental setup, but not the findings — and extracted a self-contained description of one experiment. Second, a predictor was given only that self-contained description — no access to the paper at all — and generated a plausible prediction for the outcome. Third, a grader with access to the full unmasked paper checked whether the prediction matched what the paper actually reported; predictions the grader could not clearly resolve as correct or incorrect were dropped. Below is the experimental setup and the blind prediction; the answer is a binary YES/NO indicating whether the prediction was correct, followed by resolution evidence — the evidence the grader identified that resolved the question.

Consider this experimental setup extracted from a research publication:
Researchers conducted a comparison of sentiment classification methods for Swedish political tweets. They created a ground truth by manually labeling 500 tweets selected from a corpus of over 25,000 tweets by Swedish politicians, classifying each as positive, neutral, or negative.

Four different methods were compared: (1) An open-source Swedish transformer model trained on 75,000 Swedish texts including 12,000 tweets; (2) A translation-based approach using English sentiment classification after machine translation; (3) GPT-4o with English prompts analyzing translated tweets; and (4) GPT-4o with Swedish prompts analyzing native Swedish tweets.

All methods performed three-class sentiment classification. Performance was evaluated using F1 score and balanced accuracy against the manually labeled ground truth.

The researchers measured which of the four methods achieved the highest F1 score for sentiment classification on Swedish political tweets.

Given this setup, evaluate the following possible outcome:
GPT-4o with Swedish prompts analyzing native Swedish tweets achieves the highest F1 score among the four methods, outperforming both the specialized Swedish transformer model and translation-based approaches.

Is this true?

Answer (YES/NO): YES